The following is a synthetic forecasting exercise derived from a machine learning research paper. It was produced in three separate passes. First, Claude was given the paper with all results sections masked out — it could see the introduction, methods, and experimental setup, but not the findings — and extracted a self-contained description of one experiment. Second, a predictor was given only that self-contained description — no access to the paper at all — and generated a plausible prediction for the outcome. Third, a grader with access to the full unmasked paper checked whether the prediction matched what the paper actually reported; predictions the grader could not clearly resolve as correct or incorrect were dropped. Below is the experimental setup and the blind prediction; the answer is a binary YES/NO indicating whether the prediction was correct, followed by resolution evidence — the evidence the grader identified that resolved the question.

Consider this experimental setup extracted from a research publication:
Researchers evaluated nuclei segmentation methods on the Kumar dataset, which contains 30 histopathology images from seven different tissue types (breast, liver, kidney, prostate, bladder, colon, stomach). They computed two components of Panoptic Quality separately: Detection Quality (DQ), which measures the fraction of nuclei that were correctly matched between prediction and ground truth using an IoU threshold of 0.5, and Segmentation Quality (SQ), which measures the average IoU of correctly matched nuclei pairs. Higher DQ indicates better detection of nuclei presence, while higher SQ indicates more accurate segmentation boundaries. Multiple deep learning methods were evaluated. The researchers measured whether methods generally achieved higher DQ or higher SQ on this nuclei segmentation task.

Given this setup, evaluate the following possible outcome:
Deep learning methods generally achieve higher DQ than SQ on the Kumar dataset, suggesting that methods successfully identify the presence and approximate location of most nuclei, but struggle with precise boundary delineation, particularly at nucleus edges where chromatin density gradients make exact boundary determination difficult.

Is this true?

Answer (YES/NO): NO